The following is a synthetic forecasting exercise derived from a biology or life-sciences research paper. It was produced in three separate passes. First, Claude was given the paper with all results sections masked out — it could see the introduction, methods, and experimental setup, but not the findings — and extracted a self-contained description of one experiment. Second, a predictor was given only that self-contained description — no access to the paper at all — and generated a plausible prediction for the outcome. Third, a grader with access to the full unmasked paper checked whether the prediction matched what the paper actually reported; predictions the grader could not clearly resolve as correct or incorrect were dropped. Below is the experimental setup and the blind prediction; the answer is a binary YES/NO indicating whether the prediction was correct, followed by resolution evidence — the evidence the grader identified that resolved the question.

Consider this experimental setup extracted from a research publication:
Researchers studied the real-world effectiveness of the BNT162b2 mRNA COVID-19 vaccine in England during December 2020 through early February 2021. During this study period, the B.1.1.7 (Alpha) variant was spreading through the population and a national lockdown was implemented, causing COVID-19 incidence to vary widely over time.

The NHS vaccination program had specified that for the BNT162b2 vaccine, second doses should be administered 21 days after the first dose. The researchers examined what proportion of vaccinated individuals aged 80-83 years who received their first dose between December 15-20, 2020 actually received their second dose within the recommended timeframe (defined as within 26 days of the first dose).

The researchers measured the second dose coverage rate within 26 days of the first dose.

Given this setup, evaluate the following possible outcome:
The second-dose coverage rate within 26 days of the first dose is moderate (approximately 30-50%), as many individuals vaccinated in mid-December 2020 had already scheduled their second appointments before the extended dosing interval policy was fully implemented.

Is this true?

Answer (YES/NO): NO